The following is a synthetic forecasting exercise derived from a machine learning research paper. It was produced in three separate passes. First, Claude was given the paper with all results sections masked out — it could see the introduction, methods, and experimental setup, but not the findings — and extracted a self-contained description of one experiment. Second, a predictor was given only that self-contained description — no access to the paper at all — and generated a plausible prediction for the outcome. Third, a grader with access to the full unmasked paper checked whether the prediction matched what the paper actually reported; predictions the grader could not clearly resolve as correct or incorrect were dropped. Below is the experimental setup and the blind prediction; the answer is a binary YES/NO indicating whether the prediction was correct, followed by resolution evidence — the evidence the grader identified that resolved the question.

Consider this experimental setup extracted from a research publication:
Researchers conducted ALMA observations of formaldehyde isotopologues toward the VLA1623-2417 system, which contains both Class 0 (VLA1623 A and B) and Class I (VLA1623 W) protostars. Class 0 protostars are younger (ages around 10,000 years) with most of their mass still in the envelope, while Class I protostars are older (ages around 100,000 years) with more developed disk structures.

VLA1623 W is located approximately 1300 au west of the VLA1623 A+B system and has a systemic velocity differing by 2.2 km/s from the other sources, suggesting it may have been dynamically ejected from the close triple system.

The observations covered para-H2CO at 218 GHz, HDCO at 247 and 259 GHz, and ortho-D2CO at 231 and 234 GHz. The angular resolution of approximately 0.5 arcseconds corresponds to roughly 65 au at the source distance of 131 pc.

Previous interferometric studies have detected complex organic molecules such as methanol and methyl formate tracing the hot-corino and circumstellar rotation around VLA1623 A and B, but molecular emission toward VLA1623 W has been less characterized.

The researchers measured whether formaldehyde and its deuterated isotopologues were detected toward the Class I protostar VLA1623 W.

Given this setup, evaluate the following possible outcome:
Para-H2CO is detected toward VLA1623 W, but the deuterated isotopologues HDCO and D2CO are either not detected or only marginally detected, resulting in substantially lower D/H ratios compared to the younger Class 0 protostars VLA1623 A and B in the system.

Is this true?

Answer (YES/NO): NO